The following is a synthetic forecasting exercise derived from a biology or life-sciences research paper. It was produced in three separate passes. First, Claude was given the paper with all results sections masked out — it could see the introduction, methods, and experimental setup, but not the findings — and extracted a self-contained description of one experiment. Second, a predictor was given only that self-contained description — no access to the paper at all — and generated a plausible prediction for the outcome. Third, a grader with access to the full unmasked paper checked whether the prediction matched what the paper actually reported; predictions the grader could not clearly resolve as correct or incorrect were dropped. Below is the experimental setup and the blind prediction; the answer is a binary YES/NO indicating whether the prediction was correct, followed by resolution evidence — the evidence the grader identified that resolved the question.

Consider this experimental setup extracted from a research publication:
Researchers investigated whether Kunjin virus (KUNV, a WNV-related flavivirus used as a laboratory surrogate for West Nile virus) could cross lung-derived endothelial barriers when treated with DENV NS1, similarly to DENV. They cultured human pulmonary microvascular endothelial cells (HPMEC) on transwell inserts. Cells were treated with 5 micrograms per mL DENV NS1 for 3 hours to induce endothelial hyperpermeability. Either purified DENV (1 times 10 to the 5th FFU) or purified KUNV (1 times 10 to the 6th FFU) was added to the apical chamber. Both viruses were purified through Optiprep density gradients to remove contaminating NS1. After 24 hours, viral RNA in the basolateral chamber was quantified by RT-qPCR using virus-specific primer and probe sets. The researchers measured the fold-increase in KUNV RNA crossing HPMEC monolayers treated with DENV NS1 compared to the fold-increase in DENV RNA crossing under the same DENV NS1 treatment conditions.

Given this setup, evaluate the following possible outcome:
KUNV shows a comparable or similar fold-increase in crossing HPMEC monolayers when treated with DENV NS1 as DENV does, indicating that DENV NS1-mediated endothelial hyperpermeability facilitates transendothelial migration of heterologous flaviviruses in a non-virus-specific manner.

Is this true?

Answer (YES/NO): YES